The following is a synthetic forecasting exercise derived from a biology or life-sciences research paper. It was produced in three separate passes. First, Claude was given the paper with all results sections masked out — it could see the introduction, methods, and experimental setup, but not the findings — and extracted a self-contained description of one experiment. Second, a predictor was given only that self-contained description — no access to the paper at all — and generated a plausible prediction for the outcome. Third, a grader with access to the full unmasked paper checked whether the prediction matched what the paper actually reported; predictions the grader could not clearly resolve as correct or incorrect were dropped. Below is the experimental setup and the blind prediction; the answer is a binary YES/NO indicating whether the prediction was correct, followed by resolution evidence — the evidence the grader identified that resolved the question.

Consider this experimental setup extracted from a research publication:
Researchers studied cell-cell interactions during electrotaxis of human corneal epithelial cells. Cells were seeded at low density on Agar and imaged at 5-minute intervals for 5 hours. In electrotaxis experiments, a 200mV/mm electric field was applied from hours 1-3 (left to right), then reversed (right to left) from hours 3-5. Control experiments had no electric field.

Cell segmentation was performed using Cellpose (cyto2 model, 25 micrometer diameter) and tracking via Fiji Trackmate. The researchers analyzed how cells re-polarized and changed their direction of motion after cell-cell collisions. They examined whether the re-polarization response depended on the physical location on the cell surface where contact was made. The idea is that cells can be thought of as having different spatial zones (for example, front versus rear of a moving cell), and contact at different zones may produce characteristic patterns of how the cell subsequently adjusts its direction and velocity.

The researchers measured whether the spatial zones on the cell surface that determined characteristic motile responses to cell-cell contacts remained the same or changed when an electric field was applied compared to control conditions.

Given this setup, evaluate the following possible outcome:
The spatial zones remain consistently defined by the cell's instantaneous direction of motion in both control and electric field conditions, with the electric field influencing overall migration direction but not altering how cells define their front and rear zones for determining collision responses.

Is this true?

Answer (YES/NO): NO